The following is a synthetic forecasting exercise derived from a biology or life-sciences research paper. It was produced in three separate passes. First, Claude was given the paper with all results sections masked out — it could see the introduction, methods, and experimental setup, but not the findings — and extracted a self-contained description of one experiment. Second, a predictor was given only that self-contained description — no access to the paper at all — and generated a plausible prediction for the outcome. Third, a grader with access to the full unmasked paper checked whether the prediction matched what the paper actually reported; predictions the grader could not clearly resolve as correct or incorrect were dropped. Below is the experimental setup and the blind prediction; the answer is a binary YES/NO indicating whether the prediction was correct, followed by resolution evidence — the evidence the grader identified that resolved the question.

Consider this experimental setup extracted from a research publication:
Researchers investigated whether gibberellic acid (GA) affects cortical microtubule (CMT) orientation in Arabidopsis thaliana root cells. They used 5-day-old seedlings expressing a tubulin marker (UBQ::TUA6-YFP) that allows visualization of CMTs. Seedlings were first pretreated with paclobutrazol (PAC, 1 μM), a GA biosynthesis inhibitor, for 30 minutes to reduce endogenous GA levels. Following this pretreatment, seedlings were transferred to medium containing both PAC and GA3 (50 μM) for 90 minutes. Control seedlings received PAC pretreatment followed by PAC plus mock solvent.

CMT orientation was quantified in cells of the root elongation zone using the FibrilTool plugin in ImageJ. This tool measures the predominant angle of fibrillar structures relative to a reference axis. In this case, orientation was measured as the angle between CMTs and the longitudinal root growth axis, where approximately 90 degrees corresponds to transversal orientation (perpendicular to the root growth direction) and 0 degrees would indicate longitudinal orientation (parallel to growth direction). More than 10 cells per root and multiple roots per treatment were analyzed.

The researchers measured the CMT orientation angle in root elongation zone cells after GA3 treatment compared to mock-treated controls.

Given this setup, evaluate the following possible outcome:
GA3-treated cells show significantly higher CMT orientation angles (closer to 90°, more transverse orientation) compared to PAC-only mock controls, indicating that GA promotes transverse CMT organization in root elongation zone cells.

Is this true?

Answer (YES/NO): YES